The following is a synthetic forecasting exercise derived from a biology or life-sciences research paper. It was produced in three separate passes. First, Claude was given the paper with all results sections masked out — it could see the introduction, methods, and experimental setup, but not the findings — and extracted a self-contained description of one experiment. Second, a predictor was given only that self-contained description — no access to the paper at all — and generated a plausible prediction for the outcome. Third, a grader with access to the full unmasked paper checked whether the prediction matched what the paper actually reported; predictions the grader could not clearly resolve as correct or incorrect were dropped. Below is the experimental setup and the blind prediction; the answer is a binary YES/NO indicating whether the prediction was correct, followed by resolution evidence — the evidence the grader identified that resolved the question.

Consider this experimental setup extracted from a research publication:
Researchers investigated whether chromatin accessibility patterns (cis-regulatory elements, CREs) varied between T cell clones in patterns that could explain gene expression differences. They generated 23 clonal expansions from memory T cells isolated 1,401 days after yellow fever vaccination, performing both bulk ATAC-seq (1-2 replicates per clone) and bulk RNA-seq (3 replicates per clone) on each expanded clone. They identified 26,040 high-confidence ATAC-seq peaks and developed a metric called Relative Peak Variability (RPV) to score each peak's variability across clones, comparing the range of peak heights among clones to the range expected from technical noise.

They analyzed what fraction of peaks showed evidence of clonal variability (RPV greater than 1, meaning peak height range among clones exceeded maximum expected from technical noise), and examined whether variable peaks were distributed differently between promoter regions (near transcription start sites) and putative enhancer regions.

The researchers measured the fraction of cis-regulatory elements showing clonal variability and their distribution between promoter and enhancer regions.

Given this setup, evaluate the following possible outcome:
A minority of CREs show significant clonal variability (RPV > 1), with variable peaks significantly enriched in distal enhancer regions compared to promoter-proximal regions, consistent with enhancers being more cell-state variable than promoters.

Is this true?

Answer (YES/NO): NO